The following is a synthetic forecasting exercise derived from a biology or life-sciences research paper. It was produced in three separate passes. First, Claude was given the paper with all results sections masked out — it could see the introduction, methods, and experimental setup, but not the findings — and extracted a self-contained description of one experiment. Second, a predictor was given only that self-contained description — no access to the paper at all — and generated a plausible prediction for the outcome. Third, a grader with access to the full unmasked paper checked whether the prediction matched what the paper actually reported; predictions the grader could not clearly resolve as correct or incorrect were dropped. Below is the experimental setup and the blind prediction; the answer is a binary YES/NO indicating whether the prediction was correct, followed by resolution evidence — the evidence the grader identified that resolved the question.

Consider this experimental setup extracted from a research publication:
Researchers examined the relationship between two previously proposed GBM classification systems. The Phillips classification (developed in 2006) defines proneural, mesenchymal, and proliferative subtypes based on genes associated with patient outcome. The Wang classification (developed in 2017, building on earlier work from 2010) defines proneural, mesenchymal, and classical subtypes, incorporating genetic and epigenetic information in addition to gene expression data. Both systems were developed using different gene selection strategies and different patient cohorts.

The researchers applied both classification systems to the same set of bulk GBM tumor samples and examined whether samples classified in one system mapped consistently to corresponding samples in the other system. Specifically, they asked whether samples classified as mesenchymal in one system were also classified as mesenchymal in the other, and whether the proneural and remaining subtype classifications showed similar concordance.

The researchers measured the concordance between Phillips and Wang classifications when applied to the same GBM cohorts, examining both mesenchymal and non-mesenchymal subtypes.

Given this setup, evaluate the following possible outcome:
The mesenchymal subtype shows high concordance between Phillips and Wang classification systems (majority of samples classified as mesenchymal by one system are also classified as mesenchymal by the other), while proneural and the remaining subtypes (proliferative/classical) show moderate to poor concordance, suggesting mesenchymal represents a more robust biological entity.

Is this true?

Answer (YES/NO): YES